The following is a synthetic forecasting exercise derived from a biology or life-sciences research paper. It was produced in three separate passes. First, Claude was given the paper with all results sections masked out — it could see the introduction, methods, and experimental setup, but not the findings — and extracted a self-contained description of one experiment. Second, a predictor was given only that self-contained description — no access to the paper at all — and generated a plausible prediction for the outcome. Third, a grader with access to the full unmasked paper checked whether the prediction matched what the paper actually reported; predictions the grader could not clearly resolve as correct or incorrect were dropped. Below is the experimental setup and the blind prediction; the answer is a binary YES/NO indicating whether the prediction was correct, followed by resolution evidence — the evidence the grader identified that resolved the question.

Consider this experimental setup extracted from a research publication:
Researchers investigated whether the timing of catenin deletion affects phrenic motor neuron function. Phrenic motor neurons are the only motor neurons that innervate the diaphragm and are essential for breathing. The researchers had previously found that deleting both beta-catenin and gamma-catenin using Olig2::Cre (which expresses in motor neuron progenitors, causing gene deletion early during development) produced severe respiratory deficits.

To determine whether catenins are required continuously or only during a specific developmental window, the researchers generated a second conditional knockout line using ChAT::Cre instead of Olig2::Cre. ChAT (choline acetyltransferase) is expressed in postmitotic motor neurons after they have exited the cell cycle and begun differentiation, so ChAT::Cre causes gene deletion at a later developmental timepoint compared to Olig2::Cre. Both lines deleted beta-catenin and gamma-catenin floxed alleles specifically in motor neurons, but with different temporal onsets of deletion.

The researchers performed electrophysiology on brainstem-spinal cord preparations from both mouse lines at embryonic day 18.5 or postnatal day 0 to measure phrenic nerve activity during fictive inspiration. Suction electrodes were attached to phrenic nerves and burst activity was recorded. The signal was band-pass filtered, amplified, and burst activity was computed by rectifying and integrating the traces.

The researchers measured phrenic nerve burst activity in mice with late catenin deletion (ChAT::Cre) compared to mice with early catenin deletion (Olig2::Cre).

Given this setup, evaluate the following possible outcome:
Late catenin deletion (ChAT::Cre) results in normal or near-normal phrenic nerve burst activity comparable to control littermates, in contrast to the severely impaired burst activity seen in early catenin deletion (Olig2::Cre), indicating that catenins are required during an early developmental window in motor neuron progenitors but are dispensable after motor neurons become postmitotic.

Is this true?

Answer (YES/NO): YES